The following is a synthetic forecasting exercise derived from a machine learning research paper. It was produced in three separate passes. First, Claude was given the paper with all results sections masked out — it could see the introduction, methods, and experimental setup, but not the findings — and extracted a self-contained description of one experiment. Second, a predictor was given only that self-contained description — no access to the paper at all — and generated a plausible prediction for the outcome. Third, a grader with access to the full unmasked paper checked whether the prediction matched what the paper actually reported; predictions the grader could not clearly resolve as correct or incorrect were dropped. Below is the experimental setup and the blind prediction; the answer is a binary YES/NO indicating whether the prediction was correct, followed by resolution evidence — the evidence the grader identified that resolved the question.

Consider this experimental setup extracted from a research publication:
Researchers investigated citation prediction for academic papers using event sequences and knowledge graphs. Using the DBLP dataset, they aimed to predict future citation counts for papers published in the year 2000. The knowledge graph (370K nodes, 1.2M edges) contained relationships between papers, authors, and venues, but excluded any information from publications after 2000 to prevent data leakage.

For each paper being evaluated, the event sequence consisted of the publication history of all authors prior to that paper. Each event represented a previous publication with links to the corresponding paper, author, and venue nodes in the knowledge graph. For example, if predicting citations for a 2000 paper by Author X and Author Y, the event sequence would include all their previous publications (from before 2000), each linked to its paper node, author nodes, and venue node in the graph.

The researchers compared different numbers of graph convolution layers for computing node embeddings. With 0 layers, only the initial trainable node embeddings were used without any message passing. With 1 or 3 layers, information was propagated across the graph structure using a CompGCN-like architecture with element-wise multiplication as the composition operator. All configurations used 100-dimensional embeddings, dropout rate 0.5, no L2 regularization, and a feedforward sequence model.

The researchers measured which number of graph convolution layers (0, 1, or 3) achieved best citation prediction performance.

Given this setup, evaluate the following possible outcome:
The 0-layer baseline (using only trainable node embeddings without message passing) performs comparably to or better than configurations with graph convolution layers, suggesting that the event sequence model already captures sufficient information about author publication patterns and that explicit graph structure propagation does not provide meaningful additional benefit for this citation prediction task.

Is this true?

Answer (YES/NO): YES